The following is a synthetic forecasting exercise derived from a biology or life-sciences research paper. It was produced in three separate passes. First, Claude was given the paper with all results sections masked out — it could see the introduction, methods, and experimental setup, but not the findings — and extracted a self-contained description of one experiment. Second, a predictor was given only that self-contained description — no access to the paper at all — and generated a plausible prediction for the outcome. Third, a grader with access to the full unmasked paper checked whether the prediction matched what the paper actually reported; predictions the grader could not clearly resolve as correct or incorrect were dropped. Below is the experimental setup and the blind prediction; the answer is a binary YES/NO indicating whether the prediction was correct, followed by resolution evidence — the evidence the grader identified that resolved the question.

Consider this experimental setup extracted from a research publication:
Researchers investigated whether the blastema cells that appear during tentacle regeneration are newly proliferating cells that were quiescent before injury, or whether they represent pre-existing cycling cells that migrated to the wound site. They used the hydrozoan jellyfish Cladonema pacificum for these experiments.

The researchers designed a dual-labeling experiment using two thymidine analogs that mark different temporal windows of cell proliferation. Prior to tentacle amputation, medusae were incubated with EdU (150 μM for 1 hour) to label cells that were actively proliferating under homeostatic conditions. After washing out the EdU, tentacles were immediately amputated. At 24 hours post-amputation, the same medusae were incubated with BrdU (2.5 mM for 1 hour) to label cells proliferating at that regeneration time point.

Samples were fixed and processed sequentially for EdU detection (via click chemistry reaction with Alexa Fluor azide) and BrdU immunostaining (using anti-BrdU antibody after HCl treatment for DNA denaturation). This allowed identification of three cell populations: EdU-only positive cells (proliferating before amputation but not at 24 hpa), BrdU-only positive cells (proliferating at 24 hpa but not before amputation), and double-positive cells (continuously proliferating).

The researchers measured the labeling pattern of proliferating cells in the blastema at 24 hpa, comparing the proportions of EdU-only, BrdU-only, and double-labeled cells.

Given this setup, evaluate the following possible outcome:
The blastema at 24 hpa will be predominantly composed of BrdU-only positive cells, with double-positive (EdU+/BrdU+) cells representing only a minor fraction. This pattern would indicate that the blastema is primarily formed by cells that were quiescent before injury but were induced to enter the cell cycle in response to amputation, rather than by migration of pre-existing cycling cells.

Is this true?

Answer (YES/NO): YES